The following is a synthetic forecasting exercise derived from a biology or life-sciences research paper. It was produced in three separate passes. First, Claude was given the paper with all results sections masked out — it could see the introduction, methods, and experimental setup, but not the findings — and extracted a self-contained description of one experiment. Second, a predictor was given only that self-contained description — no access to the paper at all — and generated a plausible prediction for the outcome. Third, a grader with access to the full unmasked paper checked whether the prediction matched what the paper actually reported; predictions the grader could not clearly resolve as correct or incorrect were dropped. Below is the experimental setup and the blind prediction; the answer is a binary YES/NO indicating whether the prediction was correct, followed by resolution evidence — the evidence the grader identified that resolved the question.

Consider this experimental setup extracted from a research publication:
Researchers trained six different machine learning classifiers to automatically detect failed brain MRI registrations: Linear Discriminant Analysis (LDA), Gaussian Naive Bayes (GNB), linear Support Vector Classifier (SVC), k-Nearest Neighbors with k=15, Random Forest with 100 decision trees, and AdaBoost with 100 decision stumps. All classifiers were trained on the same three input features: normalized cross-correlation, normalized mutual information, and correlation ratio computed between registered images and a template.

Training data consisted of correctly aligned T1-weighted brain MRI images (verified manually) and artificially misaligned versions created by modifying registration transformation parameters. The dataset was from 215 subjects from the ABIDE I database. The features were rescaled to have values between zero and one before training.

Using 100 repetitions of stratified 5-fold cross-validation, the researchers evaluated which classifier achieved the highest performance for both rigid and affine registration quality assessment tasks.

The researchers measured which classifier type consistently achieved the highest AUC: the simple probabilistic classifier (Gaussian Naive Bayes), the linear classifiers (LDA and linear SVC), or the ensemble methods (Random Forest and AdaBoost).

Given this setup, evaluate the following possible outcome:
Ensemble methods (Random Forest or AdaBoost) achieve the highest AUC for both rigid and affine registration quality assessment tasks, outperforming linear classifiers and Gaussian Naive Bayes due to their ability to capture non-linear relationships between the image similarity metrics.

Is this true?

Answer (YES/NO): NO